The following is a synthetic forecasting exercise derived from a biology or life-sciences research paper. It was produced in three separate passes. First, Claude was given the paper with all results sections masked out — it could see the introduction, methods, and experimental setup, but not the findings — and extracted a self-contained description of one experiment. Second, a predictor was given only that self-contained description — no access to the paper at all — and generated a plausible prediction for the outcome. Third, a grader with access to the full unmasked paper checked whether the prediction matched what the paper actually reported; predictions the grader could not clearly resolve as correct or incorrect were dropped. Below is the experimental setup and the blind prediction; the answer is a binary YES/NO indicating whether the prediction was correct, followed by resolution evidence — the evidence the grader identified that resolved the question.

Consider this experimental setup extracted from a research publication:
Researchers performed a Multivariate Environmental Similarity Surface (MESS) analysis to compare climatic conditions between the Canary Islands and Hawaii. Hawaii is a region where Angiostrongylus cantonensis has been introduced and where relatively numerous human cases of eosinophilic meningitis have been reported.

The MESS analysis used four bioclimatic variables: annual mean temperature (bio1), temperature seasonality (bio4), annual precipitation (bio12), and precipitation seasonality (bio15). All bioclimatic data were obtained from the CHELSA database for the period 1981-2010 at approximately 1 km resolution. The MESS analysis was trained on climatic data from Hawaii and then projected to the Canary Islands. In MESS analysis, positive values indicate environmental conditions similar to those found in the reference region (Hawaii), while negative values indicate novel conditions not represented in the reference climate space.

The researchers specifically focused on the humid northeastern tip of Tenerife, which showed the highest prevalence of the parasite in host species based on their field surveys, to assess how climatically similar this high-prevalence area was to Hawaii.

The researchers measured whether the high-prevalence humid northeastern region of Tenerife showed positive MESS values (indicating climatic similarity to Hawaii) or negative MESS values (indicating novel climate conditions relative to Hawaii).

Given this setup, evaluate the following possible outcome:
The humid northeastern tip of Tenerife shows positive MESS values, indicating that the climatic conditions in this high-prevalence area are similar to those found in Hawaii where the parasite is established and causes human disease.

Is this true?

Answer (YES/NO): NO